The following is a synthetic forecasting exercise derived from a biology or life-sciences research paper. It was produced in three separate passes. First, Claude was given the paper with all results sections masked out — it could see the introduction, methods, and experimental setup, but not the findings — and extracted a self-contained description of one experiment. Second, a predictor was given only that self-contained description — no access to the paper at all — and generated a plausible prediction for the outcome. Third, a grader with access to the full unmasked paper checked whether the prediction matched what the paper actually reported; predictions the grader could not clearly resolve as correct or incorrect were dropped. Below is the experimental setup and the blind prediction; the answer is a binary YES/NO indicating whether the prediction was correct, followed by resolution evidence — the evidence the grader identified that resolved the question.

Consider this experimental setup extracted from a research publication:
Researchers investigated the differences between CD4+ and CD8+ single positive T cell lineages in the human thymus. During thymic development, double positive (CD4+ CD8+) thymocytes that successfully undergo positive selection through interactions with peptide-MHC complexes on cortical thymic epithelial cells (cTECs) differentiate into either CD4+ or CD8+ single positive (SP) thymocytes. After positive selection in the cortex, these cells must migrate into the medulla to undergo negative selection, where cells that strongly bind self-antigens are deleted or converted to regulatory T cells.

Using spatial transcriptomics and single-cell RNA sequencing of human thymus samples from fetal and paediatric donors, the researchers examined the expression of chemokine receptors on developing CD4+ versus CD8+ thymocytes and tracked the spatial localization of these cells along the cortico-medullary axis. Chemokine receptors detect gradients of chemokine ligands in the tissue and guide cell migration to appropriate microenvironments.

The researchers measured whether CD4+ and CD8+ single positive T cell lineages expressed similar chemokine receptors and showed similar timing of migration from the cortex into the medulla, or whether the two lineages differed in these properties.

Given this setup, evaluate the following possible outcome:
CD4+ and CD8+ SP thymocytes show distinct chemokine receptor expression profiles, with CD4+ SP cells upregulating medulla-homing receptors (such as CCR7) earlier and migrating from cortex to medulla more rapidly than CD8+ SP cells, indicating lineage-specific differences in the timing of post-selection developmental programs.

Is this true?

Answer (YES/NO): YES